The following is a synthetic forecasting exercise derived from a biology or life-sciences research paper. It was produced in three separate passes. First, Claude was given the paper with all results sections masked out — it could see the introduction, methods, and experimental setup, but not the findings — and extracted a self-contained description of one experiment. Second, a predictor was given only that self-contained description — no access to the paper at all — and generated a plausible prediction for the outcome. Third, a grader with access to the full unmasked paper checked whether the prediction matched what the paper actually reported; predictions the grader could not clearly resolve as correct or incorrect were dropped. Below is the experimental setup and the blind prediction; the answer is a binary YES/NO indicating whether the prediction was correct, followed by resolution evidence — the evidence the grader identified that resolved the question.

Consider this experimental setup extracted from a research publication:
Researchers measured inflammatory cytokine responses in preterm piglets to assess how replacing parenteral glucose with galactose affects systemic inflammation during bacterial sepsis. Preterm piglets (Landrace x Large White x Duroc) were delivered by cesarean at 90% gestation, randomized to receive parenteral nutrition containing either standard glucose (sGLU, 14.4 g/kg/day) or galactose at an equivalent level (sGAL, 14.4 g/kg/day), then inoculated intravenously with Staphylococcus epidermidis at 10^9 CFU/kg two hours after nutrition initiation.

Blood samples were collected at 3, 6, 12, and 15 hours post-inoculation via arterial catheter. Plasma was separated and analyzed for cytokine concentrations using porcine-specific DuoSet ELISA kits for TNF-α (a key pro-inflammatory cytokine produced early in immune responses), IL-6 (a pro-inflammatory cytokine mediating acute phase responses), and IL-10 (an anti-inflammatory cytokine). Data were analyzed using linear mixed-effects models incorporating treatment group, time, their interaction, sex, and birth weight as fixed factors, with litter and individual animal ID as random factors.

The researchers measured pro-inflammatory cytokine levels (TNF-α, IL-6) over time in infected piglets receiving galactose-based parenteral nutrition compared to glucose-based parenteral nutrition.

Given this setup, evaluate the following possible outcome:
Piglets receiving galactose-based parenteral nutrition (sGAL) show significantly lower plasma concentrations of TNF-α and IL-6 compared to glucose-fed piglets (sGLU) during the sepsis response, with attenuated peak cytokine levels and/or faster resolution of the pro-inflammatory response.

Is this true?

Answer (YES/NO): NO